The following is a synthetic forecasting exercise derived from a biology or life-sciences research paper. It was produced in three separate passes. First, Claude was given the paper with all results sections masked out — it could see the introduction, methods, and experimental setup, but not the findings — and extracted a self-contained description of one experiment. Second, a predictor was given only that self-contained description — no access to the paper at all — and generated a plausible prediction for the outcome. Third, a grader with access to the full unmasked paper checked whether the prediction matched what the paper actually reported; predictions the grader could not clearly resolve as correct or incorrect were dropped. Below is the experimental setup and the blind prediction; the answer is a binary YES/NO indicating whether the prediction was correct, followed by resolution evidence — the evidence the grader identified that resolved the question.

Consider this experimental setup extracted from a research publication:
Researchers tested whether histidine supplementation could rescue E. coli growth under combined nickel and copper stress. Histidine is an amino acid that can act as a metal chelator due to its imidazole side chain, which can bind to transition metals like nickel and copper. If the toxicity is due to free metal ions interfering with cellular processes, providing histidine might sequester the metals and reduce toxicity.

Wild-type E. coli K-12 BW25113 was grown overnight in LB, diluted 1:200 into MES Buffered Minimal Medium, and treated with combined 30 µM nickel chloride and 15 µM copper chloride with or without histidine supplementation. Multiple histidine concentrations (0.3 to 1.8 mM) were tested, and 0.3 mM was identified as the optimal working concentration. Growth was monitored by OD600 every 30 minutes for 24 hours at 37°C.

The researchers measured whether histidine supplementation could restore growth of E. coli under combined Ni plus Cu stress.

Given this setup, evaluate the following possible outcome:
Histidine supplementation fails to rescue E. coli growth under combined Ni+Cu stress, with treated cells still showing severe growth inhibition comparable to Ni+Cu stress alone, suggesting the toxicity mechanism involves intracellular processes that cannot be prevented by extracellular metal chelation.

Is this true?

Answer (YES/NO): NO